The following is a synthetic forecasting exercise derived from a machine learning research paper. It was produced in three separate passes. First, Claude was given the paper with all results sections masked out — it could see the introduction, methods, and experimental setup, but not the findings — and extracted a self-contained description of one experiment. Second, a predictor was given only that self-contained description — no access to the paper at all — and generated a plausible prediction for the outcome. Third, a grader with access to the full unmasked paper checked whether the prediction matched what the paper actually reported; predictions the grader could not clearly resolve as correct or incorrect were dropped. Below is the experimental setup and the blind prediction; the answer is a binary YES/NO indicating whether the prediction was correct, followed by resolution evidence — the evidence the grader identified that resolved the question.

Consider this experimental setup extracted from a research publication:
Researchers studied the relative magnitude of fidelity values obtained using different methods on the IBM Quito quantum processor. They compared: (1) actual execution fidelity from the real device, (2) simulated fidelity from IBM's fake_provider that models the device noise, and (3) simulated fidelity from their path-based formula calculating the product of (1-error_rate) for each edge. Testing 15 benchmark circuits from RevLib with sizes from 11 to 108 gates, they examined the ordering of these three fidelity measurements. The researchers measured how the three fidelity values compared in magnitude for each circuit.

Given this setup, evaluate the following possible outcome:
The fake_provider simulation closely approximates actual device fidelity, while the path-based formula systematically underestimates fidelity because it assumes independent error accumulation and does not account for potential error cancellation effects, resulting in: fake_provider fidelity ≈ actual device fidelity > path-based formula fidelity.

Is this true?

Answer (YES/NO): NO